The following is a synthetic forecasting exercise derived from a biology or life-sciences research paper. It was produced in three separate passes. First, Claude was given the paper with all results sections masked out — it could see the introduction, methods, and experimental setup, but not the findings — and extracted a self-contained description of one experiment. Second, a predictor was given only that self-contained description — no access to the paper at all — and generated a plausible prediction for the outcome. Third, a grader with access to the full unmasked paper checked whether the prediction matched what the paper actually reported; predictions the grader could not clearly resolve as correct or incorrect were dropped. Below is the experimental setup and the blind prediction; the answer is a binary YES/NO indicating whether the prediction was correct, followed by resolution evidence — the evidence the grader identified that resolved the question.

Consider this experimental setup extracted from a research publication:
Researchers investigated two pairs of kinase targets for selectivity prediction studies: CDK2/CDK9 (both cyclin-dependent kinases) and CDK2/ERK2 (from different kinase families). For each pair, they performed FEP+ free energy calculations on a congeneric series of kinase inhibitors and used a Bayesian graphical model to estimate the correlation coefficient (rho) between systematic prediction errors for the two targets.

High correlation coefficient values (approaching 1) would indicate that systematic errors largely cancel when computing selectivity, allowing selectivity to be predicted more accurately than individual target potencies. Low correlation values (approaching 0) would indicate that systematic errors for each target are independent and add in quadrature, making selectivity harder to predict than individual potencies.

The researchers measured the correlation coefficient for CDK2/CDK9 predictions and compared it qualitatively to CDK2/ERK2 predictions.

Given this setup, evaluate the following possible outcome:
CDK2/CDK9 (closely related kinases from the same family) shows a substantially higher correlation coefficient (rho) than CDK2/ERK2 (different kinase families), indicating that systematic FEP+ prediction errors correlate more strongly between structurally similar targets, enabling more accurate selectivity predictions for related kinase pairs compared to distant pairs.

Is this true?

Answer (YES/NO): YES